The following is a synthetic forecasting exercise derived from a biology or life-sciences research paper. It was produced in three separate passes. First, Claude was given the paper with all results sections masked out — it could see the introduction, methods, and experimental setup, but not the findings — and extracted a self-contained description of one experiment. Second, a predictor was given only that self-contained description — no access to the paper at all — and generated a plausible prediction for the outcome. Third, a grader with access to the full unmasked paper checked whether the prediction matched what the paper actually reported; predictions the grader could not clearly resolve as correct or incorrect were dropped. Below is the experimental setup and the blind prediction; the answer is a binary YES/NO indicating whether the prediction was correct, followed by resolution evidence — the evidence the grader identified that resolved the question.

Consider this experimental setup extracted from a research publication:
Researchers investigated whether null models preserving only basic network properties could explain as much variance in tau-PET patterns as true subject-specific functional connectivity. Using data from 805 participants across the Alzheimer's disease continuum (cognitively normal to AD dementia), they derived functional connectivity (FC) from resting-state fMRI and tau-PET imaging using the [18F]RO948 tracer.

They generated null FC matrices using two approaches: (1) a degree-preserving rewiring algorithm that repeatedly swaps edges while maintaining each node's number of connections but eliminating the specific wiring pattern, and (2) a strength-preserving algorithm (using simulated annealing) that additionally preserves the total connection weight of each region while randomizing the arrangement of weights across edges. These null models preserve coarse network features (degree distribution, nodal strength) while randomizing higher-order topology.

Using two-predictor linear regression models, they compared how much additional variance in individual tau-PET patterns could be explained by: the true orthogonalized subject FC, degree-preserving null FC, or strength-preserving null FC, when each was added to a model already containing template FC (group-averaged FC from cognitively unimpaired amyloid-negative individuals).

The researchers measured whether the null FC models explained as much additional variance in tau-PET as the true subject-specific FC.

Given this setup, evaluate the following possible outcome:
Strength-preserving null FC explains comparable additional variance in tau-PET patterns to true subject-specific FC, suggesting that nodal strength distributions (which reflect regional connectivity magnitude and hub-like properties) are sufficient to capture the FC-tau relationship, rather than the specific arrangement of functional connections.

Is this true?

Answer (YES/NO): NO